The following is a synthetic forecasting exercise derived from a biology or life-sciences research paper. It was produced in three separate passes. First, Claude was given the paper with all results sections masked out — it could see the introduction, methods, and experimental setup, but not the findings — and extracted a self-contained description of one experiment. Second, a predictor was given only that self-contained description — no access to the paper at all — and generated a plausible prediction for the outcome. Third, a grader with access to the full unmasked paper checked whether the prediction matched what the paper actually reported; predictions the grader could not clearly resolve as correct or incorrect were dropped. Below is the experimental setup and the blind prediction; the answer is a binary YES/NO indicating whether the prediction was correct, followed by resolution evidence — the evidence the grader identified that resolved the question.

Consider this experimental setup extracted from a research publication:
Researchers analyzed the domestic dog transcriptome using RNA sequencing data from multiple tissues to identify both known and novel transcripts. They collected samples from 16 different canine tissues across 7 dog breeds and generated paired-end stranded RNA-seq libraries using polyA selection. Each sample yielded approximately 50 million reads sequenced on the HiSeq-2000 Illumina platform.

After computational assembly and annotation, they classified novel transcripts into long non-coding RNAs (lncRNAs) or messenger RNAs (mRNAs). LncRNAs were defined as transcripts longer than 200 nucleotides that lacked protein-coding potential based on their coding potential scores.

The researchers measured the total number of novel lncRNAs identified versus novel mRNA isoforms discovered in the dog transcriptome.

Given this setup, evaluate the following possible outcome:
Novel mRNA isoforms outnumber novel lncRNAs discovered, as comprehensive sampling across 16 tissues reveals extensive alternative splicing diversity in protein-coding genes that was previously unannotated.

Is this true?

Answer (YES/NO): YES